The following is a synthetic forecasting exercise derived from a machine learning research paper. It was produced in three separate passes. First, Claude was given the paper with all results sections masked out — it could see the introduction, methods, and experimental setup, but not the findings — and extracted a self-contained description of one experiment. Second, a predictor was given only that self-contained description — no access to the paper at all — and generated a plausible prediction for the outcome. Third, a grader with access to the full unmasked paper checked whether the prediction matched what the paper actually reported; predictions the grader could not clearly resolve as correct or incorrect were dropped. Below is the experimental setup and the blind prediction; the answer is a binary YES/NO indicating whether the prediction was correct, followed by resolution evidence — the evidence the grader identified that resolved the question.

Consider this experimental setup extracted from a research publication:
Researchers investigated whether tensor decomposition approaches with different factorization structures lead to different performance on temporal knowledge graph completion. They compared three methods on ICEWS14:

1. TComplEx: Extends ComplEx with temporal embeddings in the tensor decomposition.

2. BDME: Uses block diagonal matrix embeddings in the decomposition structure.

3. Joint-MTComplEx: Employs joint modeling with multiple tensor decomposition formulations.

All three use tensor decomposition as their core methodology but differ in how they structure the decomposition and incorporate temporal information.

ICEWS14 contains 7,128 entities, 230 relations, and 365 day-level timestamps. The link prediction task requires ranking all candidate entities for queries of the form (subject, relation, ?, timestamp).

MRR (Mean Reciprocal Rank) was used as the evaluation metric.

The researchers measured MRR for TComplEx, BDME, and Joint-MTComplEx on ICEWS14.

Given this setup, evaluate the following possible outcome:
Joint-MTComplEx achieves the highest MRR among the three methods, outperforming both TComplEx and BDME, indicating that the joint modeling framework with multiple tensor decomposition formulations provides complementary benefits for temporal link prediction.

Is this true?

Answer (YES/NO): YES